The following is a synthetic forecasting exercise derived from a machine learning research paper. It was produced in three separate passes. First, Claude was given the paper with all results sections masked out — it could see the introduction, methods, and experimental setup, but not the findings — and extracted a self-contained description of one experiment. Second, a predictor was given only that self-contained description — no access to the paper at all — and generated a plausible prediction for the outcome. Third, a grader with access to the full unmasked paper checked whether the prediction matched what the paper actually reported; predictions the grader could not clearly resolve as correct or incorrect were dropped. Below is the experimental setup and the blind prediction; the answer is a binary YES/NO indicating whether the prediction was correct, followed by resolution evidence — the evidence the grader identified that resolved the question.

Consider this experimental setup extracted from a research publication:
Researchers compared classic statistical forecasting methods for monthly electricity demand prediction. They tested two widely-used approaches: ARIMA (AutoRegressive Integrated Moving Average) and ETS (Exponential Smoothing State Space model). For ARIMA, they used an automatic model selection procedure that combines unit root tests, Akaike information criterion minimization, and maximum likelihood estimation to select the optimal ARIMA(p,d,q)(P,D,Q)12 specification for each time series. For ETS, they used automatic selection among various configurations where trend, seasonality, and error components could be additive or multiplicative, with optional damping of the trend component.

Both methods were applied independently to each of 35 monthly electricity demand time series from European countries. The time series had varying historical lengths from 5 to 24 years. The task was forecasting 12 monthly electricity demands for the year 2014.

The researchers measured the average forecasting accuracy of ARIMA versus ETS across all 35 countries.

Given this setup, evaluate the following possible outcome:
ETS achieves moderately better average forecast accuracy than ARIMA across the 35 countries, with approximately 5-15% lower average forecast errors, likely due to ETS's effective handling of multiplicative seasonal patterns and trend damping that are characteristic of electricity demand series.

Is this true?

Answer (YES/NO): YES